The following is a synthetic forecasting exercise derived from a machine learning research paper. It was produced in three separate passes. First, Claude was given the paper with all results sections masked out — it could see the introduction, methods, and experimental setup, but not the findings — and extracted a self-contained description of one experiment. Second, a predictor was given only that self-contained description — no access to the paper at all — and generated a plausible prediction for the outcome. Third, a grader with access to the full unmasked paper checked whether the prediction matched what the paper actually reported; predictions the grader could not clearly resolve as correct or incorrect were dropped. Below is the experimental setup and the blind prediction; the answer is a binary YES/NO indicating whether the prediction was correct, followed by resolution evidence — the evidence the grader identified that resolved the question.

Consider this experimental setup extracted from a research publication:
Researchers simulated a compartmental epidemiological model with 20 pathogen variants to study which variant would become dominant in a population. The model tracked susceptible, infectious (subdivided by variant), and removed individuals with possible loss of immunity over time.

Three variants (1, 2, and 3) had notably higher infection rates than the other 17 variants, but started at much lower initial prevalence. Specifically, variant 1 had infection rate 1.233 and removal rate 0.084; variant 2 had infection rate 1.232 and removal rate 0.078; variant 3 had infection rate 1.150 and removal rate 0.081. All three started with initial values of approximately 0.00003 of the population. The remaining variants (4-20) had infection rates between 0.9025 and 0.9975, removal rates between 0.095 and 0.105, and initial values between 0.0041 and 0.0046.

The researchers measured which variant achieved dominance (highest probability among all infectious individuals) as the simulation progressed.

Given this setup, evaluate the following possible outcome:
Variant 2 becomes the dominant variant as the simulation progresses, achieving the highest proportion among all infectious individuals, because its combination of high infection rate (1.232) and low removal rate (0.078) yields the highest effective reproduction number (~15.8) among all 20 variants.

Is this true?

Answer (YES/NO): YES